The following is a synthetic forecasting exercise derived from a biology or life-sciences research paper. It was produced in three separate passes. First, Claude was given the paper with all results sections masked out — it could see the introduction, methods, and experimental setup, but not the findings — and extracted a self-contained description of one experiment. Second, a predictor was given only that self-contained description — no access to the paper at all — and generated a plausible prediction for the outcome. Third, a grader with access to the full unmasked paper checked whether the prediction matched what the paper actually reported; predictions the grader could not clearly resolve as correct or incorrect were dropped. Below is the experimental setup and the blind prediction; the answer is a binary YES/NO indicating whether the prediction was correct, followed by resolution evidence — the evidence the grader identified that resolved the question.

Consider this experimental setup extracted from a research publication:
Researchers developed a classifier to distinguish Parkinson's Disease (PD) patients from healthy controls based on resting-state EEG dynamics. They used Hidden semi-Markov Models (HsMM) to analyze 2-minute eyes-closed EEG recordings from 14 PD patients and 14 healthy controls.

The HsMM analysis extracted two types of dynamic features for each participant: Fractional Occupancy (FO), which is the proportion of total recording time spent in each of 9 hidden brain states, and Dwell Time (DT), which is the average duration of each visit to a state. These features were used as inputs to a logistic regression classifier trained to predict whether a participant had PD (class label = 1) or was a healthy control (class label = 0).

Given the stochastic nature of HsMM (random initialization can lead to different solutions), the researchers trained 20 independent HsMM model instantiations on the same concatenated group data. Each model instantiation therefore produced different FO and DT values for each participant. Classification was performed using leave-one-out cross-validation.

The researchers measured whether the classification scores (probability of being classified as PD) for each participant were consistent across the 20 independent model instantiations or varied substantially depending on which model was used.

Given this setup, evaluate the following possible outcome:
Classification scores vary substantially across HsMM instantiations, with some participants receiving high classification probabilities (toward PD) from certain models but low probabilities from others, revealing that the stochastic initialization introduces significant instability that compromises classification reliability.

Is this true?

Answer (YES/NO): NO